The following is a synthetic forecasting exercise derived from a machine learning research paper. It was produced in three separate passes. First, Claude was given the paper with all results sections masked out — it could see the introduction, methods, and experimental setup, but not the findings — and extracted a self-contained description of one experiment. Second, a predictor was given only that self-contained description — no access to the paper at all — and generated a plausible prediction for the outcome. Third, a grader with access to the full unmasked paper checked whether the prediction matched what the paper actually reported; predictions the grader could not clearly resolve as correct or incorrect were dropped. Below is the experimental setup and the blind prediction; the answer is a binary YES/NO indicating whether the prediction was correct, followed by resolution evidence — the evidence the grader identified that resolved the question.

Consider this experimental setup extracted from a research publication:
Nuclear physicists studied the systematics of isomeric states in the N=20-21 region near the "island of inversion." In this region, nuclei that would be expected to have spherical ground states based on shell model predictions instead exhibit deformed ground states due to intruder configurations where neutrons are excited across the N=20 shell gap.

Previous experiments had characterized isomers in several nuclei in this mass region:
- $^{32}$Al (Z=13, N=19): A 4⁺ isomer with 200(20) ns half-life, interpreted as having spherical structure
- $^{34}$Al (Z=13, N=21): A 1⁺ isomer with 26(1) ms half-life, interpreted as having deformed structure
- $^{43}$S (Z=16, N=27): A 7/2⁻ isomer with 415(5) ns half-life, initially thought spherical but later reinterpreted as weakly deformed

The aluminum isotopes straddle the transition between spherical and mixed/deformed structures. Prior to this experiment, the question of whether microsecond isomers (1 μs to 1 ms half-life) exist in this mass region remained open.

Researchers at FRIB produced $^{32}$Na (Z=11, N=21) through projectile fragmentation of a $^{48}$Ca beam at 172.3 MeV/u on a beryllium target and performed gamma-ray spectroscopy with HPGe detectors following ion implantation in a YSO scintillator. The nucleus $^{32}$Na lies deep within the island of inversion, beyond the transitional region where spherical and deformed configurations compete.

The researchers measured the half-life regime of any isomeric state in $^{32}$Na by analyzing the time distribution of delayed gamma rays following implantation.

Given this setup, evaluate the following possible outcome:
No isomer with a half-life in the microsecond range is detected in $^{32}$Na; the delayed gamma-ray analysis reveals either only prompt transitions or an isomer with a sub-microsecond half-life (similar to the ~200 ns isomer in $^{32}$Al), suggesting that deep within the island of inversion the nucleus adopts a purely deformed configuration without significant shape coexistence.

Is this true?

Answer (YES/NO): NO